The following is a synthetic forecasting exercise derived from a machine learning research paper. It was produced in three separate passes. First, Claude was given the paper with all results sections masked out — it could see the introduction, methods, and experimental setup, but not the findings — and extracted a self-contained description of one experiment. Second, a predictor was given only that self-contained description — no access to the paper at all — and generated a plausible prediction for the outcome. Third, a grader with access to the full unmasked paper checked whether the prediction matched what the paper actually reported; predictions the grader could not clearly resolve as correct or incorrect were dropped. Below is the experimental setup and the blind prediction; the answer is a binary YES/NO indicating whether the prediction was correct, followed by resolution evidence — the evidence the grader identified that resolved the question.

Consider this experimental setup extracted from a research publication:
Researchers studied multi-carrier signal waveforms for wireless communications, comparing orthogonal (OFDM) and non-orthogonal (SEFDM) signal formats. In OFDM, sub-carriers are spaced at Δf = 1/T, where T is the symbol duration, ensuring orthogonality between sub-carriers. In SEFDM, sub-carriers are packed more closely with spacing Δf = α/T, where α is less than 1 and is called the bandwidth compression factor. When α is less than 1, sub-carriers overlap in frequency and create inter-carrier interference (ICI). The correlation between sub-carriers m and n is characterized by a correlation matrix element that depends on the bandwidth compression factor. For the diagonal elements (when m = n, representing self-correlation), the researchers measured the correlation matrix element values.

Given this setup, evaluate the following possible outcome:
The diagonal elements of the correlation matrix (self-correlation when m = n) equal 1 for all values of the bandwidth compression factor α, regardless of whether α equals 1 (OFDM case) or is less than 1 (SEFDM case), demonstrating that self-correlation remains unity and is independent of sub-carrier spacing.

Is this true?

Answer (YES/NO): YES